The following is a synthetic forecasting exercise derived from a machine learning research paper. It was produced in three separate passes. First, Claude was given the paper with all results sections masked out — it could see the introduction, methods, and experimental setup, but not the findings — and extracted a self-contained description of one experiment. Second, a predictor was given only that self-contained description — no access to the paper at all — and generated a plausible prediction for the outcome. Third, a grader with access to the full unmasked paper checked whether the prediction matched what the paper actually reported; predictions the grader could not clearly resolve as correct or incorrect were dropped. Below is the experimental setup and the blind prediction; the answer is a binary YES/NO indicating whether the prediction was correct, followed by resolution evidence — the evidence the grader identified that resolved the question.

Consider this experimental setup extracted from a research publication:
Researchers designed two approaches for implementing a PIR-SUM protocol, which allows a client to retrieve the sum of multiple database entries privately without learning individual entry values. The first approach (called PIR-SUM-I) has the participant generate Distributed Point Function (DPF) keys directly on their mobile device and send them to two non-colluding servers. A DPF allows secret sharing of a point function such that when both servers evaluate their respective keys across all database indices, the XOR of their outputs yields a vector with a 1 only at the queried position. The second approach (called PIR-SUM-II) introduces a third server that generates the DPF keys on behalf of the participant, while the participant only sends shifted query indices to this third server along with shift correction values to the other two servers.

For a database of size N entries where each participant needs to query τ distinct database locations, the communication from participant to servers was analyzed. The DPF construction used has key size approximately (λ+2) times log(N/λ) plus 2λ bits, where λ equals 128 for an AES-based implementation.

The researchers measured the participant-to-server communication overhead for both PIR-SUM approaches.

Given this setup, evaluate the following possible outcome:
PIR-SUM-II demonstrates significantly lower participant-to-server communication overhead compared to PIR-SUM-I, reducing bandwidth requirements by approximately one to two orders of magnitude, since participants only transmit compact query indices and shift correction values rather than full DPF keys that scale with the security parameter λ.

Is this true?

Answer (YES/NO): NO